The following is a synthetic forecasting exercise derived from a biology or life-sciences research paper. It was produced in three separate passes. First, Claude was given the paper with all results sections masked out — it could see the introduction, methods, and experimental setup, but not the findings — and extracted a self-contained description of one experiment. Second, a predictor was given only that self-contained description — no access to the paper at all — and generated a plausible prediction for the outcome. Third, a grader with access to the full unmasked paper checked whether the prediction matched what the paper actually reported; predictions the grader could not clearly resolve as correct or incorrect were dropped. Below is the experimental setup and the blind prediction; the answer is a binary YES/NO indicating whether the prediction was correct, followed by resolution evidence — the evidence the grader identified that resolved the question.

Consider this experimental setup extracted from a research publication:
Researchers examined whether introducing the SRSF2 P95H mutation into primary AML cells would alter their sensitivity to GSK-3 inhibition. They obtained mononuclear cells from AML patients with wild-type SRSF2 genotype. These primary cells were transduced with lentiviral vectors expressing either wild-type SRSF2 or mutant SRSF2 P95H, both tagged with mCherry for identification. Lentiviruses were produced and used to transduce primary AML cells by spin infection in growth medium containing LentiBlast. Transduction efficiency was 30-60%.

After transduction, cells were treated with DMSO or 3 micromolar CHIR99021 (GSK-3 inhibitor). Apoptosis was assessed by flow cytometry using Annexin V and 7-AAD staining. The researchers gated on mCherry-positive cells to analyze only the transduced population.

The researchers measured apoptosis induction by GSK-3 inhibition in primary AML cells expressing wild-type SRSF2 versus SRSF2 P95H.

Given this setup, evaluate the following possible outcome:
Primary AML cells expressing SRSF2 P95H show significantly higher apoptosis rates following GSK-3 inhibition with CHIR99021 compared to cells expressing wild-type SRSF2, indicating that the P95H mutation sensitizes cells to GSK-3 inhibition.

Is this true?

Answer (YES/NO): YES